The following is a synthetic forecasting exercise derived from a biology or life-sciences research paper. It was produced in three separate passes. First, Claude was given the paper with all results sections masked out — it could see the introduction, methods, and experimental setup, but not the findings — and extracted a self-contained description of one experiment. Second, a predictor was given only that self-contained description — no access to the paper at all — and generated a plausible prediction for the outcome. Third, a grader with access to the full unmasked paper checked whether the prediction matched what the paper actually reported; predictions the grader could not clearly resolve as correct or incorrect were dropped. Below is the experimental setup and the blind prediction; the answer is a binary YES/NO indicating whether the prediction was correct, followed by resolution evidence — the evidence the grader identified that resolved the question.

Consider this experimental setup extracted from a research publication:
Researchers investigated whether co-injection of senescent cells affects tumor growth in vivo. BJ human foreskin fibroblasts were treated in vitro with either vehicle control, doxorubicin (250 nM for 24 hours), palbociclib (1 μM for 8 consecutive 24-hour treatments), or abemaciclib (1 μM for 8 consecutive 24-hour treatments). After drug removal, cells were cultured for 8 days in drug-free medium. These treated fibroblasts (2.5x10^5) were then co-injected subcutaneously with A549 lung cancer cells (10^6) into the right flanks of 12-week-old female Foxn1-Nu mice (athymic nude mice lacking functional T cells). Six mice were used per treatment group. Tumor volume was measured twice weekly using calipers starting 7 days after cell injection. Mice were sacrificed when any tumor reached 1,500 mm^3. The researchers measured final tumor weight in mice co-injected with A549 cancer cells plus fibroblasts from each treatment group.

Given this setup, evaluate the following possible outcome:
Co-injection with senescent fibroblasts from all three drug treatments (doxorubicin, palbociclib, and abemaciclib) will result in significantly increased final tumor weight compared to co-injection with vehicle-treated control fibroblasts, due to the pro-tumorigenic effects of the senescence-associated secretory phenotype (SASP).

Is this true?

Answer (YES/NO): NO